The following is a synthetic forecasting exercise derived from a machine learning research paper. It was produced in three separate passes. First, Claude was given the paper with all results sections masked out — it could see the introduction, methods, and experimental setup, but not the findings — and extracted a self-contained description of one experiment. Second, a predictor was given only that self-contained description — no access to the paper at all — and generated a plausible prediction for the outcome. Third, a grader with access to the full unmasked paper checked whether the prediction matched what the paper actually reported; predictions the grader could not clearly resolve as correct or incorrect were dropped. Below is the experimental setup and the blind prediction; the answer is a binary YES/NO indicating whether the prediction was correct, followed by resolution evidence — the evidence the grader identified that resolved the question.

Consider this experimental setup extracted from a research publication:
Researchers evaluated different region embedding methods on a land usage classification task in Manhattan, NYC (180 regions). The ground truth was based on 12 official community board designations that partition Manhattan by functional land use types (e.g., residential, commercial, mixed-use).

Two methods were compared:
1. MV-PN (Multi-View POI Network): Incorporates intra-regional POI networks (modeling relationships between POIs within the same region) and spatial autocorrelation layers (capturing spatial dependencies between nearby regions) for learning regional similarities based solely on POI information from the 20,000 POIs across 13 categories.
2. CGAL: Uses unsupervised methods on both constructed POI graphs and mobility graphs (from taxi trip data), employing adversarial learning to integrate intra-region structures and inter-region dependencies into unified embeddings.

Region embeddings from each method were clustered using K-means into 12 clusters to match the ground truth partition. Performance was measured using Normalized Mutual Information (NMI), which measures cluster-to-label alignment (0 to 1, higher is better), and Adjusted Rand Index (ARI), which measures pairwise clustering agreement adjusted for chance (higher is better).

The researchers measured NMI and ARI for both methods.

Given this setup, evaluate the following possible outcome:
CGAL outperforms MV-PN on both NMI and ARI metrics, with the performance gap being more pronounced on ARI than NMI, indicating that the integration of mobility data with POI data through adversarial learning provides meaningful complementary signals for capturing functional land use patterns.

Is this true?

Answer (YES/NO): NO